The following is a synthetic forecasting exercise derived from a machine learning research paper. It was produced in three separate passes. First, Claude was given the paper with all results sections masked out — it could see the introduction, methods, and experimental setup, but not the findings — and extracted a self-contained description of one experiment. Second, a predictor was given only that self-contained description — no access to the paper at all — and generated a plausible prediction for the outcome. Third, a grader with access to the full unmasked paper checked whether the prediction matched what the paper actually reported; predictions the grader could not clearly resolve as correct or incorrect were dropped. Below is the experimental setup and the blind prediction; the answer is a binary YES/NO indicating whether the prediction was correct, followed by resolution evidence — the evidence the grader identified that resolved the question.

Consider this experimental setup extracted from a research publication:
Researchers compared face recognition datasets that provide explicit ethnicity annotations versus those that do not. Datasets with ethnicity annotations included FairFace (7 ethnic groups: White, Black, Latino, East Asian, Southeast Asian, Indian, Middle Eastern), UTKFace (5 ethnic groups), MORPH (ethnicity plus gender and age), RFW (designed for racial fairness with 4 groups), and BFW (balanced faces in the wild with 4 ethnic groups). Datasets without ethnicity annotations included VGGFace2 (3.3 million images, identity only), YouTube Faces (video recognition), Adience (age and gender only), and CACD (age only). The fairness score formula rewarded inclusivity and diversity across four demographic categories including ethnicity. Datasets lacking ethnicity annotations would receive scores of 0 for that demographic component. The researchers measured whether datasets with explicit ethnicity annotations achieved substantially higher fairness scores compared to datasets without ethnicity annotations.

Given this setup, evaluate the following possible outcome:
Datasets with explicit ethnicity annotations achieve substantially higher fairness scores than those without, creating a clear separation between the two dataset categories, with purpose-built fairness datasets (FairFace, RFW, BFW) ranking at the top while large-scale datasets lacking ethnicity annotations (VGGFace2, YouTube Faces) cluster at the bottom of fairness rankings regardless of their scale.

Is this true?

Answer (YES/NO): NO